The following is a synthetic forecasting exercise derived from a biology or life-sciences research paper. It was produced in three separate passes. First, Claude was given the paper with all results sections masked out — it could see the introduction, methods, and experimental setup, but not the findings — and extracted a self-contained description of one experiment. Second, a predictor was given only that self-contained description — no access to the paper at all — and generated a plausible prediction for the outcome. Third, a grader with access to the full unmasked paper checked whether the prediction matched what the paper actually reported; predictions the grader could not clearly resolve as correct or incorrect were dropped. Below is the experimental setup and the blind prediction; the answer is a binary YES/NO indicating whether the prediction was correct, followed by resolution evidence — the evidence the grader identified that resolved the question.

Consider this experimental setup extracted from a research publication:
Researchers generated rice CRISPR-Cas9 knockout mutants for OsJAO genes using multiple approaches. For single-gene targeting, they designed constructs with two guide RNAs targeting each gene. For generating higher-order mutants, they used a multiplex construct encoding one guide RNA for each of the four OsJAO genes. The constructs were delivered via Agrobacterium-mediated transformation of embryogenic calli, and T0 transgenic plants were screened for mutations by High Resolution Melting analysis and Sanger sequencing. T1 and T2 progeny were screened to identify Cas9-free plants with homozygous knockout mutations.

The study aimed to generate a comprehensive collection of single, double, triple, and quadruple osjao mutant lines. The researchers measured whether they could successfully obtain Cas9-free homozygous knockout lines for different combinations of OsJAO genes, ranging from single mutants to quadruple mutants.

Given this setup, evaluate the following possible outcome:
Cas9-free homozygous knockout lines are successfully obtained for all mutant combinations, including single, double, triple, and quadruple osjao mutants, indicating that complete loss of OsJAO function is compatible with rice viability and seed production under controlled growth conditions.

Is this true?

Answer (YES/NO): YES